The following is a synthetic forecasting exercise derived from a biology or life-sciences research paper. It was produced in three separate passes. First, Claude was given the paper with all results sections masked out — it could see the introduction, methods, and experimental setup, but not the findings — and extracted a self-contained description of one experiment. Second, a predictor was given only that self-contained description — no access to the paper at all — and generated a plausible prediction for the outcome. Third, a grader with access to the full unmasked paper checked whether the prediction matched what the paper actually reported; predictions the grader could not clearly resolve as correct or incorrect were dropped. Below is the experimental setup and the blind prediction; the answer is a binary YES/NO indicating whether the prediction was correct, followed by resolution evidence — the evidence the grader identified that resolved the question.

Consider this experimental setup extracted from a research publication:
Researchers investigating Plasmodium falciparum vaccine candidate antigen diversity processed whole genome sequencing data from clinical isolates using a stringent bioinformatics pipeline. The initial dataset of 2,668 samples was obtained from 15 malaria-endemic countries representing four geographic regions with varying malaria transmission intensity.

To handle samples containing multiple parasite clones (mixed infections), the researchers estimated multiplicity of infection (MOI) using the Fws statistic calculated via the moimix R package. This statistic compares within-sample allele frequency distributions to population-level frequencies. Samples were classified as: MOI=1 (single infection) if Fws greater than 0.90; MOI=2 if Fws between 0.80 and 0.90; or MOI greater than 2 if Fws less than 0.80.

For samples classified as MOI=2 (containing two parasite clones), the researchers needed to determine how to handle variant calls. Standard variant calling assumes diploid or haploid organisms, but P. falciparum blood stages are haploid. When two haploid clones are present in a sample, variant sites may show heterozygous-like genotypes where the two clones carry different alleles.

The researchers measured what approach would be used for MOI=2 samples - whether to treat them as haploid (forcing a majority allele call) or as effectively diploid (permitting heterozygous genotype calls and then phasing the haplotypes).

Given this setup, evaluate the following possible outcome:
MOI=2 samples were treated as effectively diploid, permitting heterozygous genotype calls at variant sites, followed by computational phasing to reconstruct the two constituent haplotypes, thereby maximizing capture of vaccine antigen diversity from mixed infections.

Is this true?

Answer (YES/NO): YES